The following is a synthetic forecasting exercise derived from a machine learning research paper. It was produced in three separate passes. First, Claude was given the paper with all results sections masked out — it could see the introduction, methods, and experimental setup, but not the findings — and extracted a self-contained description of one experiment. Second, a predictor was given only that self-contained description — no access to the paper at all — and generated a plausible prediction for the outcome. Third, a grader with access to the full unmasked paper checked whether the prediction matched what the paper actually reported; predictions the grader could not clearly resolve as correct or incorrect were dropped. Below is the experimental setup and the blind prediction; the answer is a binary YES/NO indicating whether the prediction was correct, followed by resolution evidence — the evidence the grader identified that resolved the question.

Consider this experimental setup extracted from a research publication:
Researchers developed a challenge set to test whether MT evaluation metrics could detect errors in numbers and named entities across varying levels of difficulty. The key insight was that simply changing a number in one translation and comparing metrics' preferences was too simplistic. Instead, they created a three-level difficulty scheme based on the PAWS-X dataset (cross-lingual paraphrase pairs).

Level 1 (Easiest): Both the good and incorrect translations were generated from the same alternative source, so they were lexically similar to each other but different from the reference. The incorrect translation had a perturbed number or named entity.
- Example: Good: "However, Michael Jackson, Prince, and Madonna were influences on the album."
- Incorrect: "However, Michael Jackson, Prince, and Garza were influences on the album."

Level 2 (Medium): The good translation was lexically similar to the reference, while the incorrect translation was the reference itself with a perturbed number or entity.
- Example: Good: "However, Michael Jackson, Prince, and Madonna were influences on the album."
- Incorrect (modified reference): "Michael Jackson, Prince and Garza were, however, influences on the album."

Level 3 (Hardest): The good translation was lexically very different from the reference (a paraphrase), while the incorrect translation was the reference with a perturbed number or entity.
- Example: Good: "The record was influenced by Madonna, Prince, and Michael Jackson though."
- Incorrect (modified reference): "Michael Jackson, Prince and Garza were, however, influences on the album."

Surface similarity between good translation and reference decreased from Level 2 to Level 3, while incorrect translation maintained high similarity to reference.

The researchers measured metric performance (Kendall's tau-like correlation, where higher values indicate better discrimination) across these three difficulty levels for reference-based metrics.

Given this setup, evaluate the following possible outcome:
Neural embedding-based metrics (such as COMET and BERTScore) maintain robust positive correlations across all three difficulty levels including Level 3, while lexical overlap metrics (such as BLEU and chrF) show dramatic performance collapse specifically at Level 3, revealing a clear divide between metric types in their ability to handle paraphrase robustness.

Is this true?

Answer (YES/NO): NO